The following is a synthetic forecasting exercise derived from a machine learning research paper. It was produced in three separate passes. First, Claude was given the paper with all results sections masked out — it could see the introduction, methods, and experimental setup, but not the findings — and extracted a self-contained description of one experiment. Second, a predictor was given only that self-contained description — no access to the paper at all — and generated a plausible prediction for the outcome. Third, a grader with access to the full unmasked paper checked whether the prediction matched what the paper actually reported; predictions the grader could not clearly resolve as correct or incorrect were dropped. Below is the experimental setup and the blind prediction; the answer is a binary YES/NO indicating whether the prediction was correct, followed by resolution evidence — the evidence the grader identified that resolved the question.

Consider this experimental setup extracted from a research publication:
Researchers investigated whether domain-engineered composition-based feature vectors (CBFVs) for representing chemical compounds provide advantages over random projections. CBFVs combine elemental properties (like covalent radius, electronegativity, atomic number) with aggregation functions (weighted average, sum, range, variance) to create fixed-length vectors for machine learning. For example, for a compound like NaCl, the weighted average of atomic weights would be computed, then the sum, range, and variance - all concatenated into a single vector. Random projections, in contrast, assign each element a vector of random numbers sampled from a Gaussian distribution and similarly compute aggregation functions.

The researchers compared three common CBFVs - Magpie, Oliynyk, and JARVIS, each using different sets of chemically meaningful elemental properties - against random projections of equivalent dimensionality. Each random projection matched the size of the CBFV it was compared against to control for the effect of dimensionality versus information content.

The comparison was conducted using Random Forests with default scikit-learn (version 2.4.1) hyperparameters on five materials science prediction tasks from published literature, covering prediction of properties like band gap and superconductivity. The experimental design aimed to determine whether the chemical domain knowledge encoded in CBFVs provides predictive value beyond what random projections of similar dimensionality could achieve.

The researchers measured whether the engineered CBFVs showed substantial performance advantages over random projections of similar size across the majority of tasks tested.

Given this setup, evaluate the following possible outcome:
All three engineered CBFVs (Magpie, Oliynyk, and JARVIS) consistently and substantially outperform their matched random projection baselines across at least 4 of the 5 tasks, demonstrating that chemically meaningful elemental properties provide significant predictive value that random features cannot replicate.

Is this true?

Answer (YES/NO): NO